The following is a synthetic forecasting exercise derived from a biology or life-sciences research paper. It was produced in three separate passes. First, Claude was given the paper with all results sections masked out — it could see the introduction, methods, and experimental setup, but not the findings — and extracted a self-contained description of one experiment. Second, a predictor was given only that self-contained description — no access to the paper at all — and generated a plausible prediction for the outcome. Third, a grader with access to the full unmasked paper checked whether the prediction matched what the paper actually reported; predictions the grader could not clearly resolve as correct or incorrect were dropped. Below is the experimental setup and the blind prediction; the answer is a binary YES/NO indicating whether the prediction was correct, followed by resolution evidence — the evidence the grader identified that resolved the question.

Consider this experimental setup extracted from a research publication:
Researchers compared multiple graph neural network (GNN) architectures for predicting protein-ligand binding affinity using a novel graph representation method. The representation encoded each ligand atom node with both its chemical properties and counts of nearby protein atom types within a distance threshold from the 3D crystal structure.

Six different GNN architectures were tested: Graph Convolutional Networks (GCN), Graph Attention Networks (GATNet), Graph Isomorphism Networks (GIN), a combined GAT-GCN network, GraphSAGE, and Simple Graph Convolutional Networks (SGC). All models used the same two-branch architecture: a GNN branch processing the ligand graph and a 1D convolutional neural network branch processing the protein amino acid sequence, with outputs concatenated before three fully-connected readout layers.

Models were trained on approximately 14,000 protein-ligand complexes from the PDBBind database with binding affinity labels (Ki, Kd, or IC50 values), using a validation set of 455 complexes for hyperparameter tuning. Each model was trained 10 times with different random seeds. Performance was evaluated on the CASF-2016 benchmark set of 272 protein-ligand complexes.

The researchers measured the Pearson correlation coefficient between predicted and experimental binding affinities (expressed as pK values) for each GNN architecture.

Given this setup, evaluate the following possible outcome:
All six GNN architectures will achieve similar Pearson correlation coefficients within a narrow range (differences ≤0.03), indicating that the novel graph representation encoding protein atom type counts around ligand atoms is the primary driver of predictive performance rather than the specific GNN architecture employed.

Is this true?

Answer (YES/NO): NO